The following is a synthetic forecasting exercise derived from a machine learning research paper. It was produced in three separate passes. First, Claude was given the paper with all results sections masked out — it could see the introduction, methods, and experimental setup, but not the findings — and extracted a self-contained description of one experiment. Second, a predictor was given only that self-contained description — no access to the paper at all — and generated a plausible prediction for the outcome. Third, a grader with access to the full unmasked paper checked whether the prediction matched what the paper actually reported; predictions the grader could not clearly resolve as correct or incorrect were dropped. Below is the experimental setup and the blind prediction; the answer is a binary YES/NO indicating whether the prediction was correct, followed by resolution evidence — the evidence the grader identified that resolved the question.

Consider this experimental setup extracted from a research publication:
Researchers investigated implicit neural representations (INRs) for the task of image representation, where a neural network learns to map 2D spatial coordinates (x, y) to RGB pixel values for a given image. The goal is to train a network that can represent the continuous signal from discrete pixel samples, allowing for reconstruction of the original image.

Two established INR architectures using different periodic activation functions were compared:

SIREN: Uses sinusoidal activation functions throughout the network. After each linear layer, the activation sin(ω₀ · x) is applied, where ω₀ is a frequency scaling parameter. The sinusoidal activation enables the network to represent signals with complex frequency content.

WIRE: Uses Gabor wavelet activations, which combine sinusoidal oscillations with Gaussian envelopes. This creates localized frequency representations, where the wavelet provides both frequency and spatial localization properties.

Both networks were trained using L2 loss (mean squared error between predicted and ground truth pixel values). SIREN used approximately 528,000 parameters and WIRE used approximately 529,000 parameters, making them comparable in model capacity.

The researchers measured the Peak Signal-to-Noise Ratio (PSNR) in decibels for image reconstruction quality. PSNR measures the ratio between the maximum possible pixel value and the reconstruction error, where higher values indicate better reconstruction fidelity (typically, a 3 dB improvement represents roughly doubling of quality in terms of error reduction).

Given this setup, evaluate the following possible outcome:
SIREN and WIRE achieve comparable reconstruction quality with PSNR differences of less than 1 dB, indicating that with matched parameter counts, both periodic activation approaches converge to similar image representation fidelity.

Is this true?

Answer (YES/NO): NO